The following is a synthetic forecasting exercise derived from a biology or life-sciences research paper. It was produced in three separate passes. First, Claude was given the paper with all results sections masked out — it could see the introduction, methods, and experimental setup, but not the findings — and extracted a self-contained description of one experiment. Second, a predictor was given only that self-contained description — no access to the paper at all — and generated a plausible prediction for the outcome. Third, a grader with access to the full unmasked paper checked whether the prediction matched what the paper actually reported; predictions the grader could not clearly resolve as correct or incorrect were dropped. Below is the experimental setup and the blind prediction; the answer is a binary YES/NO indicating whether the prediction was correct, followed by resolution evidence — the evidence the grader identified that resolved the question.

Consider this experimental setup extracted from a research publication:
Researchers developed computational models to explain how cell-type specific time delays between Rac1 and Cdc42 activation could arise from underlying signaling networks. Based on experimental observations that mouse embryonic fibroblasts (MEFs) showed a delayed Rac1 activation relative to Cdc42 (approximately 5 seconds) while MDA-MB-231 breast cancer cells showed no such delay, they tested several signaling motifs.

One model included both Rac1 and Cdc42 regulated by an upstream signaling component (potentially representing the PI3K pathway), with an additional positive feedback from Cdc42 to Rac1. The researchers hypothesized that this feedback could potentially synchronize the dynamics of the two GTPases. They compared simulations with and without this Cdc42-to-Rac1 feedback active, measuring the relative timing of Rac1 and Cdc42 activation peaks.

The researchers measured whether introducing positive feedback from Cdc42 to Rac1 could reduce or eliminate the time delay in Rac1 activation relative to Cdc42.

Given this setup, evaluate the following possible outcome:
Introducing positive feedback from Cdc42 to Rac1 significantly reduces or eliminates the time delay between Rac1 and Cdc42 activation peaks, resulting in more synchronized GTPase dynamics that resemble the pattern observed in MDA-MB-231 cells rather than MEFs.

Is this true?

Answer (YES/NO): YES